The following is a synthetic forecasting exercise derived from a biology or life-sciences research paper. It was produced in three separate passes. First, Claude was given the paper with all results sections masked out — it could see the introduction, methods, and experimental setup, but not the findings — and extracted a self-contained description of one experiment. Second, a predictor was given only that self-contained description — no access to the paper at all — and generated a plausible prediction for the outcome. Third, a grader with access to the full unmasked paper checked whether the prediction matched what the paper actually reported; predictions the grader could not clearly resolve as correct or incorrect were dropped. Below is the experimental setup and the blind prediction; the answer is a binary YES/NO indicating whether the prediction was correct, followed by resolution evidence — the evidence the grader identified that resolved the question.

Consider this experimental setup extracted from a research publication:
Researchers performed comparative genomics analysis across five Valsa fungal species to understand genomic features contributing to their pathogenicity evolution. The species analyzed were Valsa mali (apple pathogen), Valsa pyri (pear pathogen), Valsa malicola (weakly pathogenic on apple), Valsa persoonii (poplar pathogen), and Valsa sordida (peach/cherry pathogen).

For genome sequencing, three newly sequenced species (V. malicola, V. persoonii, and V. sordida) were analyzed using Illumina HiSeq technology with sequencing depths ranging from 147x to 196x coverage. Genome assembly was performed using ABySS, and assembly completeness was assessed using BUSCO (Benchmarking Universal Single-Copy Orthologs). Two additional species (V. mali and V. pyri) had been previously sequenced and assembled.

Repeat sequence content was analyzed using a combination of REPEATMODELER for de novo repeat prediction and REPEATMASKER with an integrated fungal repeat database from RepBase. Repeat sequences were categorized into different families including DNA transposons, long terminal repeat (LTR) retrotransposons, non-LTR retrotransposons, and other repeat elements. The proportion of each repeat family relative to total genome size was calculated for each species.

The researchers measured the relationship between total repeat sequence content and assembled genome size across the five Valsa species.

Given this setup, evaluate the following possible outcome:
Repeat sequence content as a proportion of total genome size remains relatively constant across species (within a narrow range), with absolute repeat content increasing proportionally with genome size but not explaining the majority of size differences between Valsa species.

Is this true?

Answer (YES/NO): NO